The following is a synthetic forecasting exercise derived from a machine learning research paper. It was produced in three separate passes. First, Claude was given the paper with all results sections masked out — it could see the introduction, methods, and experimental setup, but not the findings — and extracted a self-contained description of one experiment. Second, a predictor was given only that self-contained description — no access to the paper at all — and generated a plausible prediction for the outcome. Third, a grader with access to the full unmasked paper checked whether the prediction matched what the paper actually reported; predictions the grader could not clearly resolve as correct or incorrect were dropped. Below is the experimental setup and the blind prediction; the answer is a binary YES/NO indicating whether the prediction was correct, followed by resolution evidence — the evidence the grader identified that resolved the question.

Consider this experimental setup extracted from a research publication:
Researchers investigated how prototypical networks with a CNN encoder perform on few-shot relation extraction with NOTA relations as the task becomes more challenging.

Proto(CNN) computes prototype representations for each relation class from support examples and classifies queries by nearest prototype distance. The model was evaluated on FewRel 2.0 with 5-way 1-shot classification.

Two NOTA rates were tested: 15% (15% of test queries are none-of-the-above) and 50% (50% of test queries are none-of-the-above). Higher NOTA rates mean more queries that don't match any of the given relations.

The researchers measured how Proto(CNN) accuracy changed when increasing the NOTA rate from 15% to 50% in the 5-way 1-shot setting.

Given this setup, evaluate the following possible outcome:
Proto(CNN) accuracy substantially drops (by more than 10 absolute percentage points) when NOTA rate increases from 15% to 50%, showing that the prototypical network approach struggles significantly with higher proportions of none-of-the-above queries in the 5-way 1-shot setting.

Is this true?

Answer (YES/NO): YES